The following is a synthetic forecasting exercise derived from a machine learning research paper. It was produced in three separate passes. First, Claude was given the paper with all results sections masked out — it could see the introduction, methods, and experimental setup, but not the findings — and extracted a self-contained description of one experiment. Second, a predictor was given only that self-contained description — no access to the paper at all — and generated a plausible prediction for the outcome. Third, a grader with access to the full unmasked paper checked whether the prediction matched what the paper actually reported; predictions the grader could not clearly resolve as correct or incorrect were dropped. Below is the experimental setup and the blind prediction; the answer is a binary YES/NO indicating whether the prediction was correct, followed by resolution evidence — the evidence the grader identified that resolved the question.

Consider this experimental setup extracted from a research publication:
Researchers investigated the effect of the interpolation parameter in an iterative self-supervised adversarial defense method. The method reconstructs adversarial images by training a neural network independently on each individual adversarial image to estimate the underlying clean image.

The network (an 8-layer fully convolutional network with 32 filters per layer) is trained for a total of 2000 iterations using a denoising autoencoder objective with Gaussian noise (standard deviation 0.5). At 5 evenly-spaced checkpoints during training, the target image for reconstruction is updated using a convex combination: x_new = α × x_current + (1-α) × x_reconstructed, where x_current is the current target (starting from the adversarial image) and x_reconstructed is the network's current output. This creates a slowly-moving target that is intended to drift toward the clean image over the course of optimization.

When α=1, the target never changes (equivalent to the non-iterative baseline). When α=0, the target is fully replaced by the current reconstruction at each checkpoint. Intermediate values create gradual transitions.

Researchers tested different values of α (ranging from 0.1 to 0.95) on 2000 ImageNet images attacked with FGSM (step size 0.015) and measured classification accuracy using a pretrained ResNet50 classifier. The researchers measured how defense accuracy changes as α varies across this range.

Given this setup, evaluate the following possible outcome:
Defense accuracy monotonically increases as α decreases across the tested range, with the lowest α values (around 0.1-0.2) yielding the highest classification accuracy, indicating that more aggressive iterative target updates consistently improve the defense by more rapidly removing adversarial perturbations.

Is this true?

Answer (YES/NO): NO